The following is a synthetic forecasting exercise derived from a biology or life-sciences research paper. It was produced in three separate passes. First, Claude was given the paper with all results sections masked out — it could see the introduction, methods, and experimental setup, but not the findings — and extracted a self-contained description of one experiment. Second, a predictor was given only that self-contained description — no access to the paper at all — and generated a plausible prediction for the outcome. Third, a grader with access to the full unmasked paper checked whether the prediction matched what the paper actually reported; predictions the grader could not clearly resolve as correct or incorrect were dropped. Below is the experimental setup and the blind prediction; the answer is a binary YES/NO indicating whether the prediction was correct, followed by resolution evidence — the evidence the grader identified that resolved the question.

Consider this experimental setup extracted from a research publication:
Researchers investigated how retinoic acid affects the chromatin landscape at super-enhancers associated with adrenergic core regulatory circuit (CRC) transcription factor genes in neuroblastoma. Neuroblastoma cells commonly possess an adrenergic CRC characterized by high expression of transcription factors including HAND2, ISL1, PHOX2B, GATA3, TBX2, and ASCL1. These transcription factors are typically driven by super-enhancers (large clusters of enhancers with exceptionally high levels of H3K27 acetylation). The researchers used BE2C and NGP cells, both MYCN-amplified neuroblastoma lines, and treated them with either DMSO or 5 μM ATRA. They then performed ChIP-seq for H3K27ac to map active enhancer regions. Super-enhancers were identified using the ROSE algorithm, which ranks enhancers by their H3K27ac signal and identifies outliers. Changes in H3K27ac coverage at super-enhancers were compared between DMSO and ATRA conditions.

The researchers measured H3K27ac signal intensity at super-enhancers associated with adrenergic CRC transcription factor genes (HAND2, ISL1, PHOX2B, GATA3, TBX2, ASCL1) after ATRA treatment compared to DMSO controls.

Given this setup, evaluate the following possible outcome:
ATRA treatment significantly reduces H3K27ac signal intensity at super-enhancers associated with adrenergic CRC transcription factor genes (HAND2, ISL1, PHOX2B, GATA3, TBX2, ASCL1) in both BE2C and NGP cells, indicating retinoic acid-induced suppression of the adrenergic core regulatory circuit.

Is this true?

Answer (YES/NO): NO